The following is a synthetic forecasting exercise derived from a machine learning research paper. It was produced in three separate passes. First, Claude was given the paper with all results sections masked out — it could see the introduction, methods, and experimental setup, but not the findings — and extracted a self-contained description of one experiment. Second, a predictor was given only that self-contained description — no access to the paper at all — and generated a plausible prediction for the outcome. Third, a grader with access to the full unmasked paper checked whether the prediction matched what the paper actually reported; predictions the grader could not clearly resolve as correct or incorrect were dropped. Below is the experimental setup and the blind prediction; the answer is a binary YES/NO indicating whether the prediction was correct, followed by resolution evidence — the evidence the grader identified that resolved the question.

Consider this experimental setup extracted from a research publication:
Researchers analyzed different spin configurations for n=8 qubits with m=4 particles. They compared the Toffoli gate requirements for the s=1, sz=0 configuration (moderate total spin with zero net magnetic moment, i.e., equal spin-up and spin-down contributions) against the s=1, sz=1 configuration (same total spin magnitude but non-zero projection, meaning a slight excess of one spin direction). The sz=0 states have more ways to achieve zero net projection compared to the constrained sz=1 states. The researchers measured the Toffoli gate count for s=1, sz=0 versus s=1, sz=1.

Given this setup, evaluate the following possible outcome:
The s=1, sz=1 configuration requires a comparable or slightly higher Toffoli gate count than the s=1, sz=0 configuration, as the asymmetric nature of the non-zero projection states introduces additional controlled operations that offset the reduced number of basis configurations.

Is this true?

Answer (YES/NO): NO